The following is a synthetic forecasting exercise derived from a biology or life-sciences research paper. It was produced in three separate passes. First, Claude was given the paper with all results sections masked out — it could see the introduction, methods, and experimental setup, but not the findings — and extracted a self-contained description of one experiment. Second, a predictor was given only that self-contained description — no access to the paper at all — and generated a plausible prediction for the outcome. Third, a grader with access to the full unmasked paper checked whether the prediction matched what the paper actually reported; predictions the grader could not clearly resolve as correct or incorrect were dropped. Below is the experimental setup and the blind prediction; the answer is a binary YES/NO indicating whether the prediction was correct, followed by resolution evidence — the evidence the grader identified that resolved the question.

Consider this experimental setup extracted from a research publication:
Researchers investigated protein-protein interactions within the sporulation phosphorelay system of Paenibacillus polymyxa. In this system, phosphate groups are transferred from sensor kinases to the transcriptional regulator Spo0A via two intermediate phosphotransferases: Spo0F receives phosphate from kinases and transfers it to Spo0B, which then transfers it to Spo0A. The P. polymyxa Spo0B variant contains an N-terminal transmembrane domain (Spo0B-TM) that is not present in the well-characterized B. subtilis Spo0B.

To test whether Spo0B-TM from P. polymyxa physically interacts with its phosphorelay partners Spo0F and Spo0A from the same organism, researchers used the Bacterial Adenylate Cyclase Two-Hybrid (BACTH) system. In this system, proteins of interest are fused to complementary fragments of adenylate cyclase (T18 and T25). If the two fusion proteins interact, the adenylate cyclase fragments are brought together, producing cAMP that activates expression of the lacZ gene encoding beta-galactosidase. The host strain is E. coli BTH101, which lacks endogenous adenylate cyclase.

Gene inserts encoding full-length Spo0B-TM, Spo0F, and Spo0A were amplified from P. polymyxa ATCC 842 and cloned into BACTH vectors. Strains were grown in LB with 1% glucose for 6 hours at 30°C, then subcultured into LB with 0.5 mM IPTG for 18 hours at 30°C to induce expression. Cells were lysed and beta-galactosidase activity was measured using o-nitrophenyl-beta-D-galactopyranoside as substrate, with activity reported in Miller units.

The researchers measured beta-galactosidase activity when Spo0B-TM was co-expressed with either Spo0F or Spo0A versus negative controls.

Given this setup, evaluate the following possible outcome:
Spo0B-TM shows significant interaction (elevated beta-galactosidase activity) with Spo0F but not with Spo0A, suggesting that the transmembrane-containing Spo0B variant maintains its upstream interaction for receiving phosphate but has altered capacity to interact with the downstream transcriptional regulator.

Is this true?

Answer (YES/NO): NO